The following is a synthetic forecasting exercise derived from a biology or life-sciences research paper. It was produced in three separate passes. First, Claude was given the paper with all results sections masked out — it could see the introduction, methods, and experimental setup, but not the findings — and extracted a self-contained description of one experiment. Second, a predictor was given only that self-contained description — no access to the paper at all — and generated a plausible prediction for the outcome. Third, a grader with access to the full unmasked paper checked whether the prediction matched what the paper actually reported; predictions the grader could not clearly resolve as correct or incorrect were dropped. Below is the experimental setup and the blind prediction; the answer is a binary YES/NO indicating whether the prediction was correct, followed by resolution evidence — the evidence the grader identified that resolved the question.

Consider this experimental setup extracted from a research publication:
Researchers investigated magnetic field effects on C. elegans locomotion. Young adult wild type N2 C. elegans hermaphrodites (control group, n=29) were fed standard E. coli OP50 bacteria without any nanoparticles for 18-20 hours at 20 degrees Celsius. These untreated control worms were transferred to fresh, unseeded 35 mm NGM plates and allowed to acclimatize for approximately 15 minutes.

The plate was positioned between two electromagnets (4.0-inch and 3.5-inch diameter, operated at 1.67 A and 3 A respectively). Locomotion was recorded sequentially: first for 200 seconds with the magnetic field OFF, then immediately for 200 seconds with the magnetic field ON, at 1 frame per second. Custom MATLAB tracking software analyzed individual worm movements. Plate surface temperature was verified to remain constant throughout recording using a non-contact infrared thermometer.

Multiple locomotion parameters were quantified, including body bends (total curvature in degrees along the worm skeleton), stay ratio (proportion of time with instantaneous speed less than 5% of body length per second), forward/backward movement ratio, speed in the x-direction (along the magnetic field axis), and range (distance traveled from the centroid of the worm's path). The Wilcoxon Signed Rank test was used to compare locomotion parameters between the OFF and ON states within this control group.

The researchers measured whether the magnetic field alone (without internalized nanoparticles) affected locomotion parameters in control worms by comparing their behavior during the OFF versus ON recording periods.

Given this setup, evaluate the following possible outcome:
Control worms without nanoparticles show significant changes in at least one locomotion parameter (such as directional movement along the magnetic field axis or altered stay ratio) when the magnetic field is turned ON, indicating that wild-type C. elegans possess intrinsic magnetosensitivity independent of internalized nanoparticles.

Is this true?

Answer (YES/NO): NO